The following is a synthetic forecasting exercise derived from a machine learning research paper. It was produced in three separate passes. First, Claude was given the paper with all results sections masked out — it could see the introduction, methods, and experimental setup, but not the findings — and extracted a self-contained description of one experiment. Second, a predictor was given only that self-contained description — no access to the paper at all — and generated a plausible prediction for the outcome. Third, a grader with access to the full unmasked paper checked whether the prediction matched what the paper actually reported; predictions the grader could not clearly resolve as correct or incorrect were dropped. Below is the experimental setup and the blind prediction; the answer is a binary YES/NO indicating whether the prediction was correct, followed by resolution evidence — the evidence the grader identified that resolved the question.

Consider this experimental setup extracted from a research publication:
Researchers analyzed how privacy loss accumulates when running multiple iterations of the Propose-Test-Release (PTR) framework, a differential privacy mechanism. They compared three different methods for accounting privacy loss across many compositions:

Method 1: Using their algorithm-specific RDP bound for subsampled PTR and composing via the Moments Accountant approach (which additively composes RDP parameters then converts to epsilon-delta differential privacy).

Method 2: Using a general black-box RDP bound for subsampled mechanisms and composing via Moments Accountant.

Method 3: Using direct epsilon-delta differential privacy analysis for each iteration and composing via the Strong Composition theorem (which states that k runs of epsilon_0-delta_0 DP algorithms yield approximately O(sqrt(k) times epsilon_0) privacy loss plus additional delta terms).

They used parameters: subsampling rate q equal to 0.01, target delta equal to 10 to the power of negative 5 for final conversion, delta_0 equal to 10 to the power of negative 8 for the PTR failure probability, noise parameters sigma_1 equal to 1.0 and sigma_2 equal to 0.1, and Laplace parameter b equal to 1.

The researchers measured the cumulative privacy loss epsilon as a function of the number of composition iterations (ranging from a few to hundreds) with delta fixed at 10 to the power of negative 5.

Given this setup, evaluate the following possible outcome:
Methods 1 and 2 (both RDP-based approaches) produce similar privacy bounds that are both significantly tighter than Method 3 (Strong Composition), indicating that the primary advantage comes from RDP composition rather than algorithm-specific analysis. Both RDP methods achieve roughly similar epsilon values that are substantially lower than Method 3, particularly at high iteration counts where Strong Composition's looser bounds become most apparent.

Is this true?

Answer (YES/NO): NO